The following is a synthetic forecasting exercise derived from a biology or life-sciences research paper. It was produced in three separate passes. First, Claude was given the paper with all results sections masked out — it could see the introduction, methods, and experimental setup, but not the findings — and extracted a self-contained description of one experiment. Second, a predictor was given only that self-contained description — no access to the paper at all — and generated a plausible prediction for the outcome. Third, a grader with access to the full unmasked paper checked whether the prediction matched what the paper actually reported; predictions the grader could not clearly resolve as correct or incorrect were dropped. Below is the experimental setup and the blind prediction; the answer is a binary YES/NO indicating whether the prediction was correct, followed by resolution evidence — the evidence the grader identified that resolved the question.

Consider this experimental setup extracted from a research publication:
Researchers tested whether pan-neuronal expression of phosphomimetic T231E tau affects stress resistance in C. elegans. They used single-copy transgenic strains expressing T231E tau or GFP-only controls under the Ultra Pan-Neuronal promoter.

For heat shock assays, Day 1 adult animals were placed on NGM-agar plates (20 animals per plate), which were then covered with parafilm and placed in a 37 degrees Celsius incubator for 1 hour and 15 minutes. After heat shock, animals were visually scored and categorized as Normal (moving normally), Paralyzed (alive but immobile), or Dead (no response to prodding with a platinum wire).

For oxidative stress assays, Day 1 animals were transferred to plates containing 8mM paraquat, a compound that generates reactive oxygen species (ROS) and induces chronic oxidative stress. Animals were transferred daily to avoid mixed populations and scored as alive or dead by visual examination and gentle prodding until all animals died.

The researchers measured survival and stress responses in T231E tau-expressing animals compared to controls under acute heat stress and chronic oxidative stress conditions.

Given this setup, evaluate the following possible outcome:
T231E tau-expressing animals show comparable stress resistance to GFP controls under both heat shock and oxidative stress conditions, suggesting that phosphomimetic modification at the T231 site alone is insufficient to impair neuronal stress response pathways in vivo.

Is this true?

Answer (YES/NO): YES